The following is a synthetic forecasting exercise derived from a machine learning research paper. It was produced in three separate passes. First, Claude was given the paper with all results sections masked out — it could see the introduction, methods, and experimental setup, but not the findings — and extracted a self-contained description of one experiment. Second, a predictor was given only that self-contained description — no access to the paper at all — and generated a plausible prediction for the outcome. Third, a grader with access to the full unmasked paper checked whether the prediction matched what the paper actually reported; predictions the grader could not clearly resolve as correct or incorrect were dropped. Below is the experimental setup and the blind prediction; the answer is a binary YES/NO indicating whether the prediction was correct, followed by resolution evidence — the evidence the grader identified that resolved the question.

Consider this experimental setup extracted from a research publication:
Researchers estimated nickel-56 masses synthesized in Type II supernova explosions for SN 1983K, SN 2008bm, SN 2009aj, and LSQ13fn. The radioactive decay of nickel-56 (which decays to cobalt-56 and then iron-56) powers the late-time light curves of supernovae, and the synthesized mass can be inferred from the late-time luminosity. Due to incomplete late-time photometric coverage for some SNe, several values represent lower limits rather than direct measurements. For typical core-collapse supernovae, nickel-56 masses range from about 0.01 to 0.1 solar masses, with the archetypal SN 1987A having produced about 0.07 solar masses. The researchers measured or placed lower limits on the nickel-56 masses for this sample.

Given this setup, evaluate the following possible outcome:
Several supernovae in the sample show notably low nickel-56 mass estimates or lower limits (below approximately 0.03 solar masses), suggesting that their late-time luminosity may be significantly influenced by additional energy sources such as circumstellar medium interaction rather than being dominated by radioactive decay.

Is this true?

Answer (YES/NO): NO